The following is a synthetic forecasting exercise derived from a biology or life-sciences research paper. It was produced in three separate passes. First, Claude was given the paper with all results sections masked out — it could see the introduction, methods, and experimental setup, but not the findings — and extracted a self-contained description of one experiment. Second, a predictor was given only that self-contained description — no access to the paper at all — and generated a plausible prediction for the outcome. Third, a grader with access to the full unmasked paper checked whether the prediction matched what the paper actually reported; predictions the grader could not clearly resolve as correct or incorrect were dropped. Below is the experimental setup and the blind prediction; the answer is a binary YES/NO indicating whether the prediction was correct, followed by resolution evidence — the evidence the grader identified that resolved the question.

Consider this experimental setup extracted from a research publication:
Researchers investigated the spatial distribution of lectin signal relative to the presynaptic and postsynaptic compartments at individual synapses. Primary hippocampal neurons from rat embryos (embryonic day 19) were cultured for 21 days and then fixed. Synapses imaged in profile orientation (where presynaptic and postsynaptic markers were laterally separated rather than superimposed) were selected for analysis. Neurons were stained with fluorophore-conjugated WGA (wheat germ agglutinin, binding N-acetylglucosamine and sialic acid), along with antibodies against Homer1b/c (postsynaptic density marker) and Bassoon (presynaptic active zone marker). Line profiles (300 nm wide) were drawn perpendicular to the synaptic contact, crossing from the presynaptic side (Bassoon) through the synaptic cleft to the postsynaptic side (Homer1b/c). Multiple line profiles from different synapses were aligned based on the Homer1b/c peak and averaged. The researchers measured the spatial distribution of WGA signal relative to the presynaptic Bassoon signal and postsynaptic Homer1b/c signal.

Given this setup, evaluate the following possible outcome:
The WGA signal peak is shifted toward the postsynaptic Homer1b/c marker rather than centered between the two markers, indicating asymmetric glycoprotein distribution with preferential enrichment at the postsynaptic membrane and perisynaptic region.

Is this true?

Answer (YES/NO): NO